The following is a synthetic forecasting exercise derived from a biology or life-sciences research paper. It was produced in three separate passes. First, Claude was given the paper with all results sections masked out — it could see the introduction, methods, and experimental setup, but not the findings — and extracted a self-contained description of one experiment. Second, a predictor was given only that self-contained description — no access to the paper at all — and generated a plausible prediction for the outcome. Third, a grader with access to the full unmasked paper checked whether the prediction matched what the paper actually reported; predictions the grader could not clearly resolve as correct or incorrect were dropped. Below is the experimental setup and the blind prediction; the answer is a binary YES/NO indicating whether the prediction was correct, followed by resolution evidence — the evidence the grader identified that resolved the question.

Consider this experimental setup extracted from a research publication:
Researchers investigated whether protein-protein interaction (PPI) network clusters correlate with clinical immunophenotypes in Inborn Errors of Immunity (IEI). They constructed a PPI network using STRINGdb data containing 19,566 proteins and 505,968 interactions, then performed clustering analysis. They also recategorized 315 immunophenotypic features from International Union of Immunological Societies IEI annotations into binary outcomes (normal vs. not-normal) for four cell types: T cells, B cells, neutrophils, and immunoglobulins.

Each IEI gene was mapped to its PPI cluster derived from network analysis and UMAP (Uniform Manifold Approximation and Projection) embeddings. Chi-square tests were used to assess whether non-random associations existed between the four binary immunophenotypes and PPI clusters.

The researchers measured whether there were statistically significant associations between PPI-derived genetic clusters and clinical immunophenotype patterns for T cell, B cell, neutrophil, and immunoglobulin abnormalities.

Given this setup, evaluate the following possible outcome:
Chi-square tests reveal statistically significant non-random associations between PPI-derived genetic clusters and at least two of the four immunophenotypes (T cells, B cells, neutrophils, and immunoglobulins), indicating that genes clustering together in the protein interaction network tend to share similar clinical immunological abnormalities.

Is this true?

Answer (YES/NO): NO